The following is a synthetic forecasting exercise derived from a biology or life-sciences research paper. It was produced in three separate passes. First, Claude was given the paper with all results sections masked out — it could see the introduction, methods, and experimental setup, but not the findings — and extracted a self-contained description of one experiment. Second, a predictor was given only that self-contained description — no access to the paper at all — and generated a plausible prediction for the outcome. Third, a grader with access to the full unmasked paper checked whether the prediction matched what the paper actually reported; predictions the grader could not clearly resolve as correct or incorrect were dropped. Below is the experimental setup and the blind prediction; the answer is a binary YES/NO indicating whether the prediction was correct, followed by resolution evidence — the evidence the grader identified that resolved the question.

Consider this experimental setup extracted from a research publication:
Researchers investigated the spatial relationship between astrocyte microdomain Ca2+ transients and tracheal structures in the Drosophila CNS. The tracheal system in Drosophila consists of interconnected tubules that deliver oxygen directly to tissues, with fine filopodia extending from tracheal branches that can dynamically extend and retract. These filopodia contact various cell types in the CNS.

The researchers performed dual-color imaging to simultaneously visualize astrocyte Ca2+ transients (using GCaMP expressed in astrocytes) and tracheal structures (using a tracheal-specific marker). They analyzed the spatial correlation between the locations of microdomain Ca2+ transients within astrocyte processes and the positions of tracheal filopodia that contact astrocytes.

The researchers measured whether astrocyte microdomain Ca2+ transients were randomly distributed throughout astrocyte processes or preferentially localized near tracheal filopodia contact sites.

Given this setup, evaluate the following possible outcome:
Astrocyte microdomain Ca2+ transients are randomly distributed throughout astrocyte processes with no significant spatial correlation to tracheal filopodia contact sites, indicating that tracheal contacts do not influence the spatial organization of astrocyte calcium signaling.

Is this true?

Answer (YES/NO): NO